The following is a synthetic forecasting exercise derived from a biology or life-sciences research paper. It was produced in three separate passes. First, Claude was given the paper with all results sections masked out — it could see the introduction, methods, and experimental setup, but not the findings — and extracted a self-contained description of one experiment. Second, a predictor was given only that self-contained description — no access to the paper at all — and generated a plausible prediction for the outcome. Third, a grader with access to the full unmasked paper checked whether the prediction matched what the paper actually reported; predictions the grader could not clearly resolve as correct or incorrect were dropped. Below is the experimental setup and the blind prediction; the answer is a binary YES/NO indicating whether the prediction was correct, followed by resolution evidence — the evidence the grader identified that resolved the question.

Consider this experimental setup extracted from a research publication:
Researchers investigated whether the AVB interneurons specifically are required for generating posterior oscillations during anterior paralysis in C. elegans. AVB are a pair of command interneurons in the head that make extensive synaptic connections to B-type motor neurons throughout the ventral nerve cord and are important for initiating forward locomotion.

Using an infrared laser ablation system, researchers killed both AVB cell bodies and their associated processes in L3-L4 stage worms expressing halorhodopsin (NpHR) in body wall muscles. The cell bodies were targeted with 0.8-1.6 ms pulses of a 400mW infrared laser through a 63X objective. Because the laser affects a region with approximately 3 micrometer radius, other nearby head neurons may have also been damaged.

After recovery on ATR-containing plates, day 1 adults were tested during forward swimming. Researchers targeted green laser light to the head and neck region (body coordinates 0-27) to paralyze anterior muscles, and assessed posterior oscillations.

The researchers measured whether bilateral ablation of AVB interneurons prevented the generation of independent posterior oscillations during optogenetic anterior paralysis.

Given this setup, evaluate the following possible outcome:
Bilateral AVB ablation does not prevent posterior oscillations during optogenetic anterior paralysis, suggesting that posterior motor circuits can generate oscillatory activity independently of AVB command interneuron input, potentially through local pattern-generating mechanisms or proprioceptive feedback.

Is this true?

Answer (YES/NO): YES